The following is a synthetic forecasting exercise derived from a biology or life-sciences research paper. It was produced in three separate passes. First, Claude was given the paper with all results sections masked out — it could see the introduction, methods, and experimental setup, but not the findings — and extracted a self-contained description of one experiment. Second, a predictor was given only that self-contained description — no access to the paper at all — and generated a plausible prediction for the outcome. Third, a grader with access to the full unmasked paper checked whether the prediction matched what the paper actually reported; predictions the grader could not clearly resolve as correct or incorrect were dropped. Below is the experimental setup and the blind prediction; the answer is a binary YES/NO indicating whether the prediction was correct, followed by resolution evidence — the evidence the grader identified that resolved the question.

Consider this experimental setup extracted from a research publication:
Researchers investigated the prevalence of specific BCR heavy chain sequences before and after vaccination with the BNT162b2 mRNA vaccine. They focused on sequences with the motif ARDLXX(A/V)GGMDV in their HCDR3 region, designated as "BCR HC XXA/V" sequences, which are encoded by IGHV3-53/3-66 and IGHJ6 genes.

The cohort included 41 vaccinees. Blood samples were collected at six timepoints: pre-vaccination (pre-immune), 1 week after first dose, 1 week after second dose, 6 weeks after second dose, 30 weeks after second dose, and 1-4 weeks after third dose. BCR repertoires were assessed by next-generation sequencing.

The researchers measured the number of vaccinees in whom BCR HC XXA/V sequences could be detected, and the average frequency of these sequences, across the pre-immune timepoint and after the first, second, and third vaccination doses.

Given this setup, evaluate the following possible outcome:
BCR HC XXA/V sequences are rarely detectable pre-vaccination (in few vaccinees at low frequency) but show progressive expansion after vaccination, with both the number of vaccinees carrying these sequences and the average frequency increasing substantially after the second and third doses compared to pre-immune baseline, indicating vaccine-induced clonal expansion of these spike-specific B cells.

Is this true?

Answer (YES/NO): YES